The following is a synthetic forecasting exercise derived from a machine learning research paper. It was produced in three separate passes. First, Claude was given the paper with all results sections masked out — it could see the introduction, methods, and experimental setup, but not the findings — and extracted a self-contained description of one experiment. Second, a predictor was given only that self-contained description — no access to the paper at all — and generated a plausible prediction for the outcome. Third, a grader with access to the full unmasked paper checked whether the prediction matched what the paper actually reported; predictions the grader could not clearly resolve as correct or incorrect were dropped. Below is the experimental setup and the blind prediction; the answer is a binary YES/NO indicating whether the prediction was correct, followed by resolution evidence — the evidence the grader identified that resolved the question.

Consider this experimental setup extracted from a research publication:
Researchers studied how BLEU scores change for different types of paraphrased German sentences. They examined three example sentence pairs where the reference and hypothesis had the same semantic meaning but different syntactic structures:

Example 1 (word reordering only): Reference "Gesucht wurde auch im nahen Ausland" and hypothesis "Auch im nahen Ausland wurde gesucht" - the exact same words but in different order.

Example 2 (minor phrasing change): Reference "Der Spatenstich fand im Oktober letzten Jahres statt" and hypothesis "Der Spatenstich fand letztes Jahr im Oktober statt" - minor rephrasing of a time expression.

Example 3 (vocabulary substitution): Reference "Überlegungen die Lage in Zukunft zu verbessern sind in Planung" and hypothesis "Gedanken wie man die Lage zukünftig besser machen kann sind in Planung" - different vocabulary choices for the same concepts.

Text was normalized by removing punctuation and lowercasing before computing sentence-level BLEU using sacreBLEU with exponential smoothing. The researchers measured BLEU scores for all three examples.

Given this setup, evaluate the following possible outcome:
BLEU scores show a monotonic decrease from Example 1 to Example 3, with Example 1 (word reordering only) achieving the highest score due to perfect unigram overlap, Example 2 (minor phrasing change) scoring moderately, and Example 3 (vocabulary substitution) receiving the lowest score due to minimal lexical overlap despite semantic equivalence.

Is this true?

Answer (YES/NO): YES